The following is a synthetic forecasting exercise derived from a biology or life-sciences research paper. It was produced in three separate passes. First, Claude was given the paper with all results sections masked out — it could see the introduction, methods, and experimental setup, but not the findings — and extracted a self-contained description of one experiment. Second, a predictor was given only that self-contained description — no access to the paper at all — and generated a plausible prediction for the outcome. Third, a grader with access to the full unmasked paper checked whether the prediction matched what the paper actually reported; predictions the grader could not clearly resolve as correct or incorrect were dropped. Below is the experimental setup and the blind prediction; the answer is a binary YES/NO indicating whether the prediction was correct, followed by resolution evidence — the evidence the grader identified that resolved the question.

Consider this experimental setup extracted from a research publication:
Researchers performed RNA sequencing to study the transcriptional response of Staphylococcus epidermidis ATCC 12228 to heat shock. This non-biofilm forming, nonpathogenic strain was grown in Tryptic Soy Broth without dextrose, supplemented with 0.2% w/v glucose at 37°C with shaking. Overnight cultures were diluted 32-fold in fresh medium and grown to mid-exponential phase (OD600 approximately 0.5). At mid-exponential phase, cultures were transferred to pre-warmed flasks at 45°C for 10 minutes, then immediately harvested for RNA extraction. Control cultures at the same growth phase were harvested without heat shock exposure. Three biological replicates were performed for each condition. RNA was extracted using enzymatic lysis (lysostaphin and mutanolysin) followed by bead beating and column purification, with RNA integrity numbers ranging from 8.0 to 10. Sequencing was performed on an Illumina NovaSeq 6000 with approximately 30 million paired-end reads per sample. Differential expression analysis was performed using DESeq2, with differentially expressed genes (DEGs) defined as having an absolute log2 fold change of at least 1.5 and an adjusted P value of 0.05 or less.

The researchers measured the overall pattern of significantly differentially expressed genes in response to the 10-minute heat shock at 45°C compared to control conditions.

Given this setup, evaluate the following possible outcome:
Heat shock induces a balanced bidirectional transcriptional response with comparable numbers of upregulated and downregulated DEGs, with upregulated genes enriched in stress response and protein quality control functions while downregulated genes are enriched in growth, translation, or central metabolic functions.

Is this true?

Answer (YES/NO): NO